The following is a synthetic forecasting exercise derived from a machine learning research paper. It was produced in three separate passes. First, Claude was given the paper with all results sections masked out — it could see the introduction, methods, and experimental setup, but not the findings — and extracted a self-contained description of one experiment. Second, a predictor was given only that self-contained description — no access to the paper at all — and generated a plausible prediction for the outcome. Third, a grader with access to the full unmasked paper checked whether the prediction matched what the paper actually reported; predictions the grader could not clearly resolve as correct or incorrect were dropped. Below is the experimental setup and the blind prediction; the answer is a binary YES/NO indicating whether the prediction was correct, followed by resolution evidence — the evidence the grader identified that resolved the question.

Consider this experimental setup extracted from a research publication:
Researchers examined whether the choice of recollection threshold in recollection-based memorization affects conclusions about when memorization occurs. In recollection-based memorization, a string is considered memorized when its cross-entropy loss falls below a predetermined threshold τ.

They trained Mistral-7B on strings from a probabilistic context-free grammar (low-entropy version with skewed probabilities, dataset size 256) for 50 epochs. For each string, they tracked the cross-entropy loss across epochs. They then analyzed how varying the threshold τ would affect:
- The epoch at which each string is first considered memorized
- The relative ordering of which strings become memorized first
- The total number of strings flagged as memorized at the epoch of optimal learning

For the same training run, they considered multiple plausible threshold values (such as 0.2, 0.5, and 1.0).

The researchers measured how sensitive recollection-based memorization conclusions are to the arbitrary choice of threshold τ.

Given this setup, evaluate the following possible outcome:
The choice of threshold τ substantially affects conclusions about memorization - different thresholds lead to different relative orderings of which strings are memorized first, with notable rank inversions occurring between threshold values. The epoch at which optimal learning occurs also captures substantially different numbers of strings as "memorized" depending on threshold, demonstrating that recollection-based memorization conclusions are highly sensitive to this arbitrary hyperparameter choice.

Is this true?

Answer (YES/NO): NO